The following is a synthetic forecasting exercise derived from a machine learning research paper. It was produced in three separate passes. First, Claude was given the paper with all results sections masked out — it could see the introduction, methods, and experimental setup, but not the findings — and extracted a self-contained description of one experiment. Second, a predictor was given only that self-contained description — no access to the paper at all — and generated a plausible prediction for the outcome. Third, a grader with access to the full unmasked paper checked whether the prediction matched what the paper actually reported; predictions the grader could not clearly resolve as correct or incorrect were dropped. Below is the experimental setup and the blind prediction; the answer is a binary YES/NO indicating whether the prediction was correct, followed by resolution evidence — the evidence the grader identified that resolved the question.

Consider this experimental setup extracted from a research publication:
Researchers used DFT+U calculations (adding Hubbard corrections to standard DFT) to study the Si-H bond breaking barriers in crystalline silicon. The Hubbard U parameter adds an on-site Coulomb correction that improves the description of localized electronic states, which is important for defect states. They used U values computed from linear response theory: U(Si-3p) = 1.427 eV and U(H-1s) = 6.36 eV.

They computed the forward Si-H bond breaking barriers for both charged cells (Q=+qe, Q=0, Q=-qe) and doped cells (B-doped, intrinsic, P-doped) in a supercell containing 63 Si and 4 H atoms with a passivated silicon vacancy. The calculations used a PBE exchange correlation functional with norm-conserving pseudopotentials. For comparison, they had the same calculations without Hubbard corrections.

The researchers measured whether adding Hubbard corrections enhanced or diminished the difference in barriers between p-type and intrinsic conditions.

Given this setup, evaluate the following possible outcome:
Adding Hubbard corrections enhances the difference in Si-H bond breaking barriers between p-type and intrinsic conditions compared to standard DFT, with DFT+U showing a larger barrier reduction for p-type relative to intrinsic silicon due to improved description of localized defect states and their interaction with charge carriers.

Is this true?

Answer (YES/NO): YES